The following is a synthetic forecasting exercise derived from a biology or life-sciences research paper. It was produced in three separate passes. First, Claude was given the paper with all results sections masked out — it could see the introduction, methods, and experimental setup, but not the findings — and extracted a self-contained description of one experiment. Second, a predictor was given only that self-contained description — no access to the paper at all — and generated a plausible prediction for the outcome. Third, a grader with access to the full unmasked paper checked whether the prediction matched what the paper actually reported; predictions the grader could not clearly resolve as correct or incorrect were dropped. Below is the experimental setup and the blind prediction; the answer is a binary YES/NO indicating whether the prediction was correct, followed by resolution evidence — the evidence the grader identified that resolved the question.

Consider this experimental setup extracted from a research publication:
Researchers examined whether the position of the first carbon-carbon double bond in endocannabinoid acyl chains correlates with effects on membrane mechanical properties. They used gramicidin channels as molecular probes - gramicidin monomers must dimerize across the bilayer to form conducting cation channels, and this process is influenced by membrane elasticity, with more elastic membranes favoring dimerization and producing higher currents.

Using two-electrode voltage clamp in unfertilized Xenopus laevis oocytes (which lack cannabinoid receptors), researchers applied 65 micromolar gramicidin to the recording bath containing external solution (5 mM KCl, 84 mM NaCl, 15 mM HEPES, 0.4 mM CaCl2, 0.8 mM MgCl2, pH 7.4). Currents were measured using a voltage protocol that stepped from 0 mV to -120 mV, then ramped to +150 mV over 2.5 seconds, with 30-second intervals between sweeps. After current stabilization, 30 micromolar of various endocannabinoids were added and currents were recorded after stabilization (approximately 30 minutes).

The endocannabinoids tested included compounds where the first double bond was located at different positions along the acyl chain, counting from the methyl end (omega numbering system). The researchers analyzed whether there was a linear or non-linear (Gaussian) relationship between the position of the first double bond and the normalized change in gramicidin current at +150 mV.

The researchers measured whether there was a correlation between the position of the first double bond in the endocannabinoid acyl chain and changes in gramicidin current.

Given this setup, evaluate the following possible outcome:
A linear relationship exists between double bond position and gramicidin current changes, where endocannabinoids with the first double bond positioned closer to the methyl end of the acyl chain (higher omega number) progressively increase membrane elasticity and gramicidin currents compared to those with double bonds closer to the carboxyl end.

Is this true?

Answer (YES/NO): NO